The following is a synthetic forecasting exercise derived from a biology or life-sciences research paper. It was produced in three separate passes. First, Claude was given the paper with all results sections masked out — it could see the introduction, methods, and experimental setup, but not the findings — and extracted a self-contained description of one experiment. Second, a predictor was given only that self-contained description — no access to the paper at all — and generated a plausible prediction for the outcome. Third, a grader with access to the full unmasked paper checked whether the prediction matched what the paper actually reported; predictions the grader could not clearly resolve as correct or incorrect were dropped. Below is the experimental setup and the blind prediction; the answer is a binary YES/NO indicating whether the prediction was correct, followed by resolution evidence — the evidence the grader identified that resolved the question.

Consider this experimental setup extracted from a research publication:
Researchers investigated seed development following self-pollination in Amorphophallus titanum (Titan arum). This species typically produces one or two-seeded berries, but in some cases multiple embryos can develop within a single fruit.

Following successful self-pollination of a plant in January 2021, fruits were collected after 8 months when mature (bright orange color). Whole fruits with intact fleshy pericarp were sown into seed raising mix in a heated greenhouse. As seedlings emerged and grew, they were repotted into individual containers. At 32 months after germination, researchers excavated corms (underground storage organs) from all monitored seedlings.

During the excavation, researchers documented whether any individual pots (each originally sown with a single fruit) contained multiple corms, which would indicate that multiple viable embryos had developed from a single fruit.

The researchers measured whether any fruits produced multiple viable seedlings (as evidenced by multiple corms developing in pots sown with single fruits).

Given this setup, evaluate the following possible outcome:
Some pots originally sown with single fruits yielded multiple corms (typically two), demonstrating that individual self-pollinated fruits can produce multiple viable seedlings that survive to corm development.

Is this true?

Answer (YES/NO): YES